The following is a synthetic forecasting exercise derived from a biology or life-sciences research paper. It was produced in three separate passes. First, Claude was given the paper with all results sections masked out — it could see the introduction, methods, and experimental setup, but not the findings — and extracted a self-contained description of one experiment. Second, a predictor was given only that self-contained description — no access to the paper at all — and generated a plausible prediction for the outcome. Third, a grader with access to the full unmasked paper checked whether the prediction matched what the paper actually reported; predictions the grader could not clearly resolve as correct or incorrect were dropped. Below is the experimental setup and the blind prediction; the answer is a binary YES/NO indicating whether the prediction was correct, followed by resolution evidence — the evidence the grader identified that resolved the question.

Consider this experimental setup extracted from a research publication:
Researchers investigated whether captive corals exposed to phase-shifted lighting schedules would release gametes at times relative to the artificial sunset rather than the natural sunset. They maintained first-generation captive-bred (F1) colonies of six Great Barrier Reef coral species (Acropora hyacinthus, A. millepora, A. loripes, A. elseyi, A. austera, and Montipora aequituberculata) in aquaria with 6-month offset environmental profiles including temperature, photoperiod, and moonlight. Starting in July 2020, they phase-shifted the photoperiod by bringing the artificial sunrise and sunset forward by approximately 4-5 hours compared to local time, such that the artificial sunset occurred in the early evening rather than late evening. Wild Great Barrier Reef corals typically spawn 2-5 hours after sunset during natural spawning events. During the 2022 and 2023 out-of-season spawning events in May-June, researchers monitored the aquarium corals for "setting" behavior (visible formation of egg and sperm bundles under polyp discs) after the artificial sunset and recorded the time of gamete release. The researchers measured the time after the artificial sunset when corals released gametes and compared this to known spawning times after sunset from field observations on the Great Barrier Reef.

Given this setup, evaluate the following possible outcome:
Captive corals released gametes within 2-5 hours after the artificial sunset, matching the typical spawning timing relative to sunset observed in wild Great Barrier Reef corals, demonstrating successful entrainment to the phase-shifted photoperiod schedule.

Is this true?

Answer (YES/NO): YES